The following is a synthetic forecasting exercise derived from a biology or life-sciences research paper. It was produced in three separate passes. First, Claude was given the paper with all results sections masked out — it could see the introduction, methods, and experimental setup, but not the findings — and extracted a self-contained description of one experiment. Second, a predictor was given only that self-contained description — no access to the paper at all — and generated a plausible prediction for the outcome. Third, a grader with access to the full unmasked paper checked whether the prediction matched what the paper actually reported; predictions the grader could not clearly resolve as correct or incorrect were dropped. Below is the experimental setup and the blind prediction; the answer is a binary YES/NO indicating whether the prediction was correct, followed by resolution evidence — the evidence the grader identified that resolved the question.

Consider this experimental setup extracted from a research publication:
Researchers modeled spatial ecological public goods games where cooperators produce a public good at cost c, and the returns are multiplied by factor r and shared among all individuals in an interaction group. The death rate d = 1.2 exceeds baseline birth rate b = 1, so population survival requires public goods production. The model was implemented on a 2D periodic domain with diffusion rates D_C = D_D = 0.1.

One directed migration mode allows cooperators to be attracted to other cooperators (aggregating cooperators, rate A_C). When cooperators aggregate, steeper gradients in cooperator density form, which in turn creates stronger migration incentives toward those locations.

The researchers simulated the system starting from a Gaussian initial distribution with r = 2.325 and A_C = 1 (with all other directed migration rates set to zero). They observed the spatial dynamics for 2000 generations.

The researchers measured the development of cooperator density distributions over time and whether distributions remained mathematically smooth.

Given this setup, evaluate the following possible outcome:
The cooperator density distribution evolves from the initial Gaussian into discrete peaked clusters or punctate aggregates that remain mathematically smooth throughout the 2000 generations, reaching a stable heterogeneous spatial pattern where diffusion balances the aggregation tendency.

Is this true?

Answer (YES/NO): NO